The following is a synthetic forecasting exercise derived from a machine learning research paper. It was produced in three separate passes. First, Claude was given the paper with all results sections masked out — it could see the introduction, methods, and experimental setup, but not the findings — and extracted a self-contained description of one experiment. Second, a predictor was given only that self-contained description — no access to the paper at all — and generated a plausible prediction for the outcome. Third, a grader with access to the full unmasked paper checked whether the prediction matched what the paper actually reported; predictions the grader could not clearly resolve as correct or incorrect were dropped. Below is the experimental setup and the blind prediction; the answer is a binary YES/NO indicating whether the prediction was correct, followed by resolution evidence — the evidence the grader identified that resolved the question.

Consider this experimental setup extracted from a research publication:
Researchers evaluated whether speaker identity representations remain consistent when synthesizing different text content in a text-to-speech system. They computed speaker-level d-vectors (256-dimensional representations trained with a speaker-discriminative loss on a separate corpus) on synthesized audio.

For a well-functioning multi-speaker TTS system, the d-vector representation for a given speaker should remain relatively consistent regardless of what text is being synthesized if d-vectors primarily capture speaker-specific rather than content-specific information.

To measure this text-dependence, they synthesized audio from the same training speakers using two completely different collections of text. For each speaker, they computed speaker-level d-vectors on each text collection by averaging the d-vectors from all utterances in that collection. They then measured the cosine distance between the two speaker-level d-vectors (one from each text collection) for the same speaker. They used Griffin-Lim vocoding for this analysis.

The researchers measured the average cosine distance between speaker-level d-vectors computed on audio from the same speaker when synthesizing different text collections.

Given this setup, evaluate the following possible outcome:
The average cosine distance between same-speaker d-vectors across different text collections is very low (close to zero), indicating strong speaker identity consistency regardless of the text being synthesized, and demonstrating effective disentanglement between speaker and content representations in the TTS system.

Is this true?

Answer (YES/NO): NO